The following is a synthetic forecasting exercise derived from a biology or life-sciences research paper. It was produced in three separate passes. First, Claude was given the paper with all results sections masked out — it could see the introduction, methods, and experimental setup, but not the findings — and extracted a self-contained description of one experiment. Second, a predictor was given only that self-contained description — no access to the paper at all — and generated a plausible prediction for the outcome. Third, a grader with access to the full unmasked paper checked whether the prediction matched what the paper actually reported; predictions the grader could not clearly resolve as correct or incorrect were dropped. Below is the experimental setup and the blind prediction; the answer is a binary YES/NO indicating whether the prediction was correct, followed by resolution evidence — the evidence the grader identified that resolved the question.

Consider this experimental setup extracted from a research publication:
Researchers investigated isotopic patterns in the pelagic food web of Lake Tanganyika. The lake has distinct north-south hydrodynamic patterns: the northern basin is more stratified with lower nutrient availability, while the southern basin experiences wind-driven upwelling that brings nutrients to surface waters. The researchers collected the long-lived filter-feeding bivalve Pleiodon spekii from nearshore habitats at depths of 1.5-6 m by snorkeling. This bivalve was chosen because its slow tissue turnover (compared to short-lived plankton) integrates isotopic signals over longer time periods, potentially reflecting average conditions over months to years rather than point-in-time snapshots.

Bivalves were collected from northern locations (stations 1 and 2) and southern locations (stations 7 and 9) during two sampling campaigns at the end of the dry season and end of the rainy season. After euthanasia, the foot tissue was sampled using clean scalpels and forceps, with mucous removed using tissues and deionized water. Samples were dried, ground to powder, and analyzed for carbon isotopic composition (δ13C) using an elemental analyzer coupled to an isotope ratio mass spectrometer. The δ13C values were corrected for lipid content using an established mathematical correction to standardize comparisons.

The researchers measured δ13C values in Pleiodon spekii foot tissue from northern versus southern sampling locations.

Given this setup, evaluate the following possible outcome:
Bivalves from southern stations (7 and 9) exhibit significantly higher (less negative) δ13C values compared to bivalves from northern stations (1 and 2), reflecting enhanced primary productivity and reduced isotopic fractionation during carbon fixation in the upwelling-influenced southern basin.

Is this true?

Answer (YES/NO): NO